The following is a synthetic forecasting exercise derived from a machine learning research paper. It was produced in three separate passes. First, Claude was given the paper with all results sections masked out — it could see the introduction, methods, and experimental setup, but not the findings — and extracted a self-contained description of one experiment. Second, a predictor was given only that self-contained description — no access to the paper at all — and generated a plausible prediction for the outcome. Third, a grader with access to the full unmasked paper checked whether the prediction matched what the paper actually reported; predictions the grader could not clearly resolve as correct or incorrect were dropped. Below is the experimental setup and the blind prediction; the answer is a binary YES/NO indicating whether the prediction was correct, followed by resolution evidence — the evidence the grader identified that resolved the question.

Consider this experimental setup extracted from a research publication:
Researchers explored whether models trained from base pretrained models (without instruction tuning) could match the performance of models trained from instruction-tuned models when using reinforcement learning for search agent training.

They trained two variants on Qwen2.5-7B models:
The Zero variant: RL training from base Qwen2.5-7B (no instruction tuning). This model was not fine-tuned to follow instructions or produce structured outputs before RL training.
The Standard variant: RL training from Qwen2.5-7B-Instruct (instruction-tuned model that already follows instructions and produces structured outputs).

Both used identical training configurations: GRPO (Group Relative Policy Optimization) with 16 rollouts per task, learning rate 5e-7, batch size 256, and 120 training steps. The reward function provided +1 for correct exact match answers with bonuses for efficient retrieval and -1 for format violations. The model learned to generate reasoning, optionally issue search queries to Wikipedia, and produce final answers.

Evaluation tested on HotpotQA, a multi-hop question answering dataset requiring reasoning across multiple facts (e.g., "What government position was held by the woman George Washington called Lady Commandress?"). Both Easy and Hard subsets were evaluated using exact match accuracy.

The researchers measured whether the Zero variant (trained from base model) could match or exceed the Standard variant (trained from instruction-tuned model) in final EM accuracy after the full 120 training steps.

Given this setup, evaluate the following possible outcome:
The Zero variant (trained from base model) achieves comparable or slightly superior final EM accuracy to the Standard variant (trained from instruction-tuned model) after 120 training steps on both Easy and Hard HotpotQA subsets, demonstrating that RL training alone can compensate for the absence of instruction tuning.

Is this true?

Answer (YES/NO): NO